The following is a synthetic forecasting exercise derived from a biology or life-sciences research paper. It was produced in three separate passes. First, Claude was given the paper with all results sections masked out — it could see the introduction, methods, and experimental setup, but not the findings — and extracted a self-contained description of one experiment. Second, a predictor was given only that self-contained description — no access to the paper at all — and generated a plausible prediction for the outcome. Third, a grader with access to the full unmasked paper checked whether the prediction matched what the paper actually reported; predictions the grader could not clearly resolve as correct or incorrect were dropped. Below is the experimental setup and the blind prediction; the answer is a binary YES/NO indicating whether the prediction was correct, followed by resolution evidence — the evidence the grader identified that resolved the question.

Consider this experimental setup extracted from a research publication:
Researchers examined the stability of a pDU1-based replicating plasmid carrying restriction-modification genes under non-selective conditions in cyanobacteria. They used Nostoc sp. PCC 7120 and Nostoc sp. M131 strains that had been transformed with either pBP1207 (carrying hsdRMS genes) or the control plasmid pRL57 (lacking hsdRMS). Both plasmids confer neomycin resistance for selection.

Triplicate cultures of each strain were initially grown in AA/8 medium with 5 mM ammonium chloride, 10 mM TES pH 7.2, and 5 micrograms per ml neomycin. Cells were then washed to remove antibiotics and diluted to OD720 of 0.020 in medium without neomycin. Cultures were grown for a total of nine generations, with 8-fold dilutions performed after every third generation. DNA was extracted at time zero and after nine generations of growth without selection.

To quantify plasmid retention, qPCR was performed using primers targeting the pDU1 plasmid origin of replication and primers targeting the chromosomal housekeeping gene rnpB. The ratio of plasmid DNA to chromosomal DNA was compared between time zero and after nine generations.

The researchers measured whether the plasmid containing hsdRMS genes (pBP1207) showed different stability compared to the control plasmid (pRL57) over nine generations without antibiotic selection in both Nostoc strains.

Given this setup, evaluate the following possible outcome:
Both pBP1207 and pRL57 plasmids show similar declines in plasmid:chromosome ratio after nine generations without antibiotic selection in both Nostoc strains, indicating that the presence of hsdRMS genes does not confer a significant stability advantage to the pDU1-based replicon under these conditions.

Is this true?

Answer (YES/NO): YES